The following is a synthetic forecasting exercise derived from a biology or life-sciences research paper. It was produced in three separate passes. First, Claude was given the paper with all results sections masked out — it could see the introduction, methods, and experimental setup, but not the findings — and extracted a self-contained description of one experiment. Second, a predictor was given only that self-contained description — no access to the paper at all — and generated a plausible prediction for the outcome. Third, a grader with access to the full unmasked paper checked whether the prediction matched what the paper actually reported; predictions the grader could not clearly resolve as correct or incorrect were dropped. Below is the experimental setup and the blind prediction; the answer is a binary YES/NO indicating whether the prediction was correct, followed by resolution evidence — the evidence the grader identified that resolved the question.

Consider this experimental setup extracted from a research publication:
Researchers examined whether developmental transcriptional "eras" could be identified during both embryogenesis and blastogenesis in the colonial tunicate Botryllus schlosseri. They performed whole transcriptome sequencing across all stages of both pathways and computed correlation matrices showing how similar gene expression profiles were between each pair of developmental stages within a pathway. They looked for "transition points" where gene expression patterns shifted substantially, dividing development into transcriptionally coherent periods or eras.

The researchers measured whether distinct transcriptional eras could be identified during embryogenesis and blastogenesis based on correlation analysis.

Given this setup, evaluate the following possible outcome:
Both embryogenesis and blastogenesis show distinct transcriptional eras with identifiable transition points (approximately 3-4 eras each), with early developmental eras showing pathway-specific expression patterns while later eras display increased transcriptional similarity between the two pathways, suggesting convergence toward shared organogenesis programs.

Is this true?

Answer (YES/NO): NO